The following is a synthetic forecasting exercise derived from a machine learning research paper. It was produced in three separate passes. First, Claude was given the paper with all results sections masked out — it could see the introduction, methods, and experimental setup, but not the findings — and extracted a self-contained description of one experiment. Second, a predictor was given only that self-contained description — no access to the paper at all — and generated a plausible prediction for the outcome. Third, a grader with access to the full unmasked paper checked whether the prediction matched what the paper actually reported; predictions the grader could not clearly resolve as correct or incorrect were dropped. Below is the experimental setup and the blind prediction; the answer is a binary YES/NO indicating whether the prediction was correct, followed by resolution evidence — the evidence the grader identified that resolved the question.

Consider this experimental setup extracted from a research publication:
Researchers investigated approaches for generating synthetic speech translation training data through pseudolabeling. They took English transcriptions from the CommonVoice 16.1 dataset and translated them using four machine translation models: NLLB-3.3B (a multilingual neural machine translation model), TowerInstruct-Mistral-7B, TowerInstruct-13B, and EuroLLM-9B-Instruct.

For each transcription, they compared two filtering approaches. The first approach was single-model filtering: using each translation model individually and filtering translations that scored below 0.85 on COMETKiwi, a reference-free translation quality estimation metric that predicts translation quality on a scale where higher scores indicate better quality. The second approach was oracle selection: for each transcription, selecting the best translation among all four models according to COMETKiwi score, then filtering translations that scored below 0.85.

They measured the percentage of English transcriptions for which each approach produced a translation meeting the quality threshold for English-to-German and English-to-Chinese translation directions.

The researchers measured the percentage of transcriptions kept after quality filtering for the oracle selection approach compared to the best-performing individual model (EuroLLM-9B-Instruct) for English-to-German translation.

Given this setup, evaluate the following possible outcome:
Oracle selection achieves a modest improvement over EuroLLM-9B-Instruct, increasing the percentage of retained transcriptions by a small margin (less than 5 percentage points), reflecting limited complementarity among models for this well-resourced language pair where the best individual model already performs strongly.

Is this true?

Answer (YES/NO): NO